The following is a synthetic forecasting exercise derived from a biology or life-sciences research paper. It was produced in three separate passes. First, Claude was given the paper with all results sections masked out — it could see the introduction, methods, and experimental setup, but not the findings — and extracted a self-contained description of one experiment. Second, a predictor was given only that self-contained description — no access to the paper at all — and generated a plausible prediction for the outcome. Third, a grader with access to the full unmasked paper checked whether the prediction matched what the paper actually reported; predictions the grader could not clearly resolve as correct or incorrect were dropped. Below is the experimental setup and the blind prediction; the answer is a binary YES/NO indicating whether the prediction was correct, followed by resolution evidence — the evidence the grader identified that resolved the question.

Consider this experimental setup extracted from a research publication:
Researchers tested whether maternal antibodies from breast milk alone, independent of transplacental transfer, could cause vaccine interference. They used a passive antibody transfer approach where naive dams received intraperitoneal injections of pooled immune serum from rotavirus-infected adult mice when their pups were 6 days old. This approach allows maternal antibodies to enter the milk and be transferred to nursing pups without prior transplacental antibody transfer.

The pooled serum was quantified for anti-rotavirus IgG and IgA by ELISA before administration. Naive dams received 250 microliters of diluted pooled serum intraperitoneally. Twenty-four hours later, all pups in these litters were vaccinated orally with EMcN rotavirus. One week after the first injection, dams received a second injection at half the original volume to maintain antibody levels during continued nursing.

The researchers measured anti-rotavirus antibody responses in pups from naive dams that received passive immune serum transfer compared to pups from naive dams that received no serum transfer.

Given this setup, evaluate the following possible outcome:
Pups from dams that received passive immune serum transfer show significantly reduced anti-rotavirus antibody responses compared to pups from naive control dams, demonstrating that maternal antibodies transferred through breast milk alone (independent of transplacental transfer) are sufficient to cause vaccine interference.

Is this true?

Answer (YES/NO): YES